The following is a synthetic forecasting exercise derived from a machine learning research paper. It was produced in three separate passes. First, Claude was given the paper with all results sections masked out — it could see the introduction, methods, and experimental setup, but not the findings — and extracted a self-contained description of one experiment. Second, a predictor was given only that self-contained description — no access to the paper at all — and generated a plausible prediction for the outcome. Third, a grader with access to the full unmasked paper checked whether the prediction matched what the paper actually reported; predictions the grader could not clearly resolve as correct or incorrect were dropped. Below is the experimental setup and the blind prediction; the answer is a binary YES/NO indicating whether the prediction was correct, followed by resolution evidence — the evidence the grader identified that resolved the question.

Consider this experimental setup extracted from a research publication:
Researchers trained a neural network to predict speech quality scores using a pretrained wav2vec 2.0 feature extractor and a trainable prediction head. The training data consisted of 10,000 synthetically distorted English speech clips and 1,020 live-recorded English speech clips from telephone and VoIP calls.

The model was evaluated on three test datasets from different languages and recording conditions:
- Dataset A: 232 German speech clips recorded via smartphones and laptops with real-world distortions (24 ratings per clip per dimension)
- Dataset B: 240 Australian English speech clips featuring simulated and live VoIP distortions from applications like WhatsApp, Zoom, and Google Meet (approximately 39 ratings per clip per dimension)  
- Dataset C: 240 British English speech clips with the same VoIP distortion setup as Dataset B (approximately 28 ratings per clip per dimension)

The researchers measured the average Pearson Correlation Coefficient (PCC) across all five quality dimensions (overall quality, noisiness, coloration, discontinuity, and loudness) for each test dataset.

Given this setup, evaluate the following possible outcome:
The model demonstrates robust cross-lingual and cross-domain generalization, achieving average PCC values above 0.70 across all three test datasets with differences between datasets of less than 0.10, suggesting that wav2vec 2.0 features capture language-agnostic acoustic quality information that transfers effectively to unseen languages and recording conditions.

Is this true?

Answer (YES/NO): YES